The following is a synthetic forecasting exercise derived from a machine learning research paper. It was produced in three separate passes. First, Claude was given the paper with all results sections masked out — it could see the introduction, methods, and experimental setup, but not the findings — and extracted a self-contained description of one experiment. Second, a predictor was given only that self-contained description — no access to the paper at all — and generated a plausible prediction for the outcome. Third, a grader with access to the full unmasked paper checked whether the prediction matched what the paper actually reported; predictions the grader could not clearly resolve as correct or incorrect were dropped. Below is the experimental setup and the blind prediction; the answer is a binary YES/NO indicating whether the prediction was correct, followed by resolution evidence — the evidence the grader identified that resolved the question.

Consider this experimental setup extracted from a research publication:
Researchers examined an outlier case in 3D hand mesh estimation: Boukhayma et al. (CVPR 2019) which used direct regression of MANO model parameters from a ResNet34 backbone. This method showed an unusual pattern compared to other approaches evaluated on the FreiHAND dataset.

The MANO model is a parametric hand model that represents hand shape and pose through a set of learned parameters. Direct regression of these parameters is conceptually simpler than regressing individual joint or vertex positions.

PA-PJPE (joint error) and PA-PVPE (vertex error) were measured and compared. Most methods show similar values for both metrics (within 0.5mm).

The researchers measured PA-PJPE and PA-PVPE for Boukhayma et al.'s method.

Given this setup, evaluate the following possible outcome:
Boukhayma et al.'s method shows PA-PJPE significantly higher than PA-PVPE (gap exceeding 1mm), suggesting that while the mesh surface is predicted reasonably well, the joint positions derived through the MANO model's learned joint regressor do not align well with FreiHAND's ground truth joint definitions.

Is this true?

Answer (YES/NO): NO